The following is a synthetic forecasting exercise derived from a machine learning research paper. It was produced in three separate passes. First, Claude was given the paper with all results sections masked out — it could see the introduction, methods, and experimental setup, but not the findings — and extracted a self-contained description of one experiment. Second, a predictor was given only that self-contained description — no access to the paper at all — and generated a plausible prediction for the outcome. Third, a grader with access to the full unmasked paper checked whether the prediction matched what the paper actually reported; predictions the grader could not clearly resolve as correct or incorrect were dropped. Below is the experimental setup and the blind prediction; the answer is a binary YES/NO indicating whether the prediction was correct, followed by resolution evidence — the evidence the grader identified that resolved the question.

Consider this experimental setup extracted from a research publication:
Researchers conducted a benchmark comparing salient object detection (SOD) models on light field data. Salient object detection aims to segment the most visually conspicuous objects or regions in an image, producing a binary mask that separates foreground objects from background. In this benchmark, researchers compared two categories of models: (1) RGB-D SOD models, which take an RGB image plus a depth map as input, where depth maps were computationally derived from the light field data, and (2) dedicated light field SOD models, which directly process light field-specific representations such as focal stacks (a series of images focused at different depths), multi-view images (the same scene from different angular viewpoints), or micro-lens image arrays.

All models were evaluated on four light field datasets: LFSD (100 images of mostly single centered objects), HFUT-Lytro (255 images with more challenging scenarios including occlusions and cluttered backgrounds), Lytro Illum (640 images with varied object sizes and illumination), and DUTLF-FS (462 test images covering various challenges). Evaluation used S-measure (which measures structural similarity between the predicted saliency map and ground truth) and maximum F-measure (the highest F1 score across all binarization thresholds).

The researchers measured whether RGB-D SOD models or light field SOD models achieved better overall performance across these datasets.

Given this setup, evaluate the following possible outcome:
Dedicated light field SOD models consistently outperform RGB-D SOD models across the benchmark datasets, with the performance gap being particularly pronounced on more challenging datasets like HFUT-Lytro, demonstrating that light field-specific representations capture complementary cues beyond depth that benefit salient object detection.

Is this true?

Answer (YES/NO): NO